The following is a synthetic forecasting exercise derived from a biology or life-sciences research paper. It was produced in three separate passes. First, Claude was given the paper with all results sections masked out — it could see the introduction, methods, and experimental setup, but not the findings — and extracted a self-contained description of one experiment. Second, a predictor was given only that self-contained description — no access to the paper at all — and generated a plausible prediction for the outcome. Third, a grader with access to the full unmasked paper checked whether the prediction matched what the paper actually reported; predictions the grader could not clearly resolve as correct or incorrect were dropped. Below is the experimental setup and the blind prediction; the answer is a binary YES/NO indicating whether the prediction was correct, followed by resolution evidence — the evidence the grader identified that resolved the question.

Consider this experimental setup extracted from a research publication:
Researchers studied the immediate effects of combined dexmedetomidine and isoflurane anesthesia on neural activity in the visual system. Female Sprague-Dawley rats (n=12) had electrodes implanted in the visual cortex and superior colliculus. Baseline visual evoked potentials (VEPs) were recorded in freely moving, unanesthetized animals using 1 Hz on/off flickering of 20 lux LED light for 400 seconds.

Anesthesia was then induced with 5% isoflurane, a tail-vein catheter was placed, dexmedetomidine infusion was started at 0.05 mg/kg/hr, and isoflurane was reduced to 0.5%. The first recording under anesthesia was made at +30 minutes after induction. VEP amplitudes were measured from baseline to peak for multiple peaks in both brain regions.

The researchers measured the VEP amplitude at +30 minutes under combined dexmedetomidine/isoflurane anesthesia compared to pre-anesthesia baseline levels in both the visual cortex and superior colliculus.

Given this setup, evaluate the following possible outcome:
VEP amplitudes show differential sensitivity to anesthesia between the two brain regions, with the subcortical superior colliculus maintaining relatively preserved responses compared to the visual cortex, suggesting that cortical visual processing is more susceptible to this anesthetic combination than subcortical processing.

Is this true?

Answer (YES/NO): NO